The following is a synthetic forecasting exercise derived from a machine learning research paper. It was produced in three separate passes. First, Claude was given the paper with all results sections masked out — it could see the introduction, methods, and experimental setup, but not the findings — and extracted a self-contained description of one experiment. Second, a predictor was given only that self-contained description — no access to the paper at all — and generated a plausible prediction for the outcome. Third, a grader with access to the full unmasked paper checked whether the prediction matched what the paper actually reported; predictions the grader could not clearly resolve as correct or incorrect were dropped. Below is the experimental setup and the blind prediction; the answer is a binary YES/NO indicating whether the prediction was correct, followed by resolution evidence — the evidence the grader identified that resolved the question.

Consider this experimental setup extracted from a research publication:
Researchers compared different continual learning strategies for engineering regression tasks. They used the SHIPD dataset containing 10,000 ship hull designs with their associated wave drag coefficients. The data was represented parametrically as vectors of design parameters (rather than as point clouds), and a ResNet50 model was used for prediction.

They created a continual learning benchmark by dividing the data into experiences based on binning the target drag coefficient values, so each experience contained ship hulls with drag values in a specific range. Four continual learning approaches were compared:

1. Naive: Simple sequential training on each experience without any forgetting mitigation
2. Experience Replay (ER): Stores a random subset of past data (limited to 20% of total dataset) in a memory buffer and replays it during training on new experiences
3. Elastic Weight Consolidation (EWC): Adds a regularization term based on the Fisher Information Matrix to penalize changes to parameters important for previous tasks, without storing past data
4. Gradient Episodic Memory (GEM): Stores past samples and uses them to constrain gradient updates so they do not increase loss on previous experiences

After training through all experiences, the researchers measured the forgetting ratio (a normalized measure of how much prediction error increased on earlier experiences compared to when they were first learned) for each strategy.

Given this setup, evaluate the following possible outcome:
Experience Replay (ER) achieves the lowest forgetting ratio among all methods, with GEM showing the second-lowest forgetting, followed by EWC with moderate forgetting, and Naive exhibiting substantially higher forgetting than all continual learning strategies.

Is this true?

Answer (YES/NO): NO